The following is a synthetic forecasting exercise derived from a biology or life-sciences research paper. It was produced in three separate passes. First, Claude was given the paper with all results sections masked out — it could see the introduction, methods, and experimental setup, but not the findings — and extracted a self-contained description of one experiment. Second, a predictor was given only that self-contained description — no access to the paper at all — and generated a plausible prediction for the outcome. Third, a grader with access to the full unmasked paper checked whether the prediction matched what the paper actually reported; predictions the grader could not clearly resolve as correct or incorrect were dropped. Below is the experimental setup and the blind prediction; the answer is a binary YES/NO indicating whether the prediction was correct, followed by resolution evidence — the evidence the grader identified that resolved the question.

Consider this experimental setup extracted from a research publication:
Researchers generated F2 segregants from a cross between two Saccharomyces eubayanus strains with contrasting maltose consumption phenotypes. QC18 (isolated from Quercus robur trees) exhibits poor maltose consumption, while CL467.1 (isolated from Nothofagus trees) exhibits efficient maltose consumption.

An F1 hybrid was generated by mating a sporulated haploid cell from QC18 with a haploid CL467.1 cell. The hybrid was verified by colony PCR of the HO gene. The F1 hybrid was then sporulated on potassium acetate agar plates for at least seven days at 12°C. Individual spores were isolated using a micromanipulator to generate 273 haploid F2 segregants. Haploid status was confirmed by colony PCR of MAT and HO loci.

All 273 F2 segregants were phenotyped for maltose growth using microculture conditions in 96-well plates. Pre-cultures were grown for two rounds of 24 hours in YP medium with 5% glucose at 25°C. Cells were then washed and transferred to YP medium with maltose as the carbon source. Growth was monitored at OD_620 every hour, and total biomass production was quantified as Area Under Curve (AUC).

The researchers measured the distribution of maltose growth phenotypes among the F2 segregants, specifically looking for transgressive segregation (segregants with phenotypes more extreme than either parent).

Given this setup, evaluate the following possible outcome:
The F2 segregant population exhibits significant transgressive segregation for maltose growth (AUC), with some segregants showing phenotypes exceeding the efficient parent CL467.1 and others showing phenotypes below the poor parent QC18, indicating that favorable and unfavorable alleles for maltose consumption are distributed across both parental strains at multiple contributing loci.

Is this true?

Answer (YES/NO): NO